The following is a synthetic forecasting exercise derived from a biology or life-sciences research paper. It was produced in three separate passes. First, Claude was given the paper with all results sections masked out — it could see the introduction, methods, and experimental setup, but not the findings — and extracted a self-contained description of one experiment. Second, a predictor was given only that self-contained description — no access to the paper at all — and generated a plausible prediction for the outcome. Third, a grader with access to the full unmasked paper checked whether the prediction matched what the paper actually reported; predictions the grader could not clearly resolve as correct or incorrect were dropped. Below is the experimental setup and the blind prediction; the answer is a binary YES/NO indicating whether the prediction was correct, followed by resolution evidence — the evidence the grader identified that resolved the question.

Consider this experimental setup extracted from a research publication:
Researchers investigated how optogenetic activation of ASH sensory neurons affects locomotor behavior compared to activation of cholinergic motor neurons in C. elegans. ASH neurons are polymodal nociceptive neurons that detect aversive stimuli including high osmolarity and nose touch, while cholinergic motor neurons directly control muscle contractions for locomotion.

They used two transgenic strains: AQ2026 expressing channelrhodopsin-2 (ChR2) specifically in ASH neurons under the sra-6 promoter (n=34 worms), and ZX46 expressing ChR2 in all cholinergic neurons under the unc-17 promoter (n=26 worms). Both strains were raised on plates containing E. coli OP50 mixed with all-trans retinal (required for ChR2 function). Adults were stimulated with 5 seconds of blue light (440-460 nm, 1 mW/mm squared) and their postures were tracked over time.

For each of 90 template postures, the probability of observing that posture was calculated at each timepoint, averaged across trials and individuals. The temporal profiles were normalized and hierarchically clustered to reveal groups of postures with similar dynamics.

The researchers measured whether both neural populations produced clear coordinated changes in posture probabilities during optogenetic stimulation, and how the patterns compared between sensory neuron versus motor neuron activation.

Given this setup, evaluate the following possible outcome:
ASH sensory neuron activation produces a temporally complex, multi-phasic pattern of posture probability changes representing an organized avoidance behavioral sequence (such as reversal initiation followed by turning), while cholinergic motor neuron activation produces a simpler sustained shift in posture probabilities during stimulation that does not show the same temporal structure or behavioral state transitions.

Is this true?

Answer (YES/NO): YES